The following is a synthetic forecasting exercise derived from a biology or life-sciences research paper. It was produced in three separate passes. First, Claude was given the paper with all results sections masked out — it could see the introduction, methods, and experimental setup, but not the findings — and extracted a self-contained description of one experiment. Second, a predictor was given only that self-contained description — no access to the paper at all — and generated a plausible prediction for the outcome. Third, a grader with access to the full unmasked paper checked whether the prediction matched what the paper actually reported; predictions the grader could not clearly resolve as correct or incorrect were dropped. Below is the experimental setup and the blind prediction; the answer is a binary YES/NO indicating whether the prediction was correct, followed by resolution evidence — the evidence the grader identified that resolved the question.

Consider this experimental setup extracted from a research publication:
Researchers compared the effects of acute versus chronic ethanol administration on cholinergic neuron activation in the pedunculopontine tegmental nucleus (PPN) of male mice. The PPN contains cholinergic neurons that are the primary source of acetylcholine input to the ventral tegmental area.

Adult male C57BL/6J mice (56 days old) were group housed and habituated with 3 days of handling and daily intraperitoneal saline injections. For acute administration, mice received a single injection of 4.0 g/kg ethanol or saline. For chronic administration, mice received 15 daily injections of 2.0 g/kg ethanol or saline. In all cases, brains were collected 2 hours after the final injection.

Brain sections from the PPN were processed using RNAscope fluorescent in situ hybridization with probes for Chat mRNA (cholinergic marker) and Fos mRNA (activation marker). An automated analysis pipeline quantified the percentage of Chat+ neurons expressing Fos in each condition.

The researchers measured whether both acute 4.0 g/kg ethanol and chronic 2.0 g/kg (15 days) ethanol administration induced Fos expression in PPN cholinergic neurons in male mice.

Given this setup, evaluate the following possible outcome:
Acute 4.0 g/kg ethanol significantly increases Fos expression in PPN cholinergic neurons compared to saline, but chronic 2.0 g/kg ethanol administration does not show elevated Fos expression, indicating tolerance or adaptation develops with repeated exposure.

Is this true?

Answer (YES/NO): NO